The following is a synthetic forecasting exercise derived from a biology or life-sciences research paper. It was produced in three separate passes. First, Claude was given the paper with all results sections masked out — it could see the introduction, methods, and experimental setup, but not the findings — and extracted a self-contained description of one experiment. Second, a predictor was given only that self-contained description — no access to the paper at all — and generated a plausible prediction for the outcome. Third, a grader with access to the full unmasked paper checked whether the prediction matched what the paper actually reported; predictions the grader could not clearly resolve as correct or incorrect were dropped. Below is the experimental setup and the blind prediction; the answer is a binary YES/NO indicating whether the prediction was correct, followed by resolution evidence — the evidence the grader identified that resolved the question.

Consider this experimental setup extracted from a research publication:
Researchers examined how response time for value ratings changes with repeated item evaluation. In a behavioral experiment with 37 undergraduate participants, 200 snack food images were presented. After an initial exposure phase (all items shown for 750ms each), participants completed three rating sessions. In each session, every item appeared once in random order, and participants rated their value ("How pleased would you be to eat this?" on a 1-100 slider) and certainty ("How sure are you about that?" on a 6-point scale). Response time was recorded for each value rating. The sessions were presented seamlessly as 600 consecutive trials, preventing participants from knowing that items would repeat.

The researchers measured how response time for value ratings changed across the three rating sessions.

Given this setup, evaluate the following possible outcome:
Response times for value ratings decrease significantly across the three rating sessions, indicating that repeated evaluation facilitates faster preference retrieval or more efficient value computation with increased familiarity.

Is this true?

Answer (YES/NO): YES